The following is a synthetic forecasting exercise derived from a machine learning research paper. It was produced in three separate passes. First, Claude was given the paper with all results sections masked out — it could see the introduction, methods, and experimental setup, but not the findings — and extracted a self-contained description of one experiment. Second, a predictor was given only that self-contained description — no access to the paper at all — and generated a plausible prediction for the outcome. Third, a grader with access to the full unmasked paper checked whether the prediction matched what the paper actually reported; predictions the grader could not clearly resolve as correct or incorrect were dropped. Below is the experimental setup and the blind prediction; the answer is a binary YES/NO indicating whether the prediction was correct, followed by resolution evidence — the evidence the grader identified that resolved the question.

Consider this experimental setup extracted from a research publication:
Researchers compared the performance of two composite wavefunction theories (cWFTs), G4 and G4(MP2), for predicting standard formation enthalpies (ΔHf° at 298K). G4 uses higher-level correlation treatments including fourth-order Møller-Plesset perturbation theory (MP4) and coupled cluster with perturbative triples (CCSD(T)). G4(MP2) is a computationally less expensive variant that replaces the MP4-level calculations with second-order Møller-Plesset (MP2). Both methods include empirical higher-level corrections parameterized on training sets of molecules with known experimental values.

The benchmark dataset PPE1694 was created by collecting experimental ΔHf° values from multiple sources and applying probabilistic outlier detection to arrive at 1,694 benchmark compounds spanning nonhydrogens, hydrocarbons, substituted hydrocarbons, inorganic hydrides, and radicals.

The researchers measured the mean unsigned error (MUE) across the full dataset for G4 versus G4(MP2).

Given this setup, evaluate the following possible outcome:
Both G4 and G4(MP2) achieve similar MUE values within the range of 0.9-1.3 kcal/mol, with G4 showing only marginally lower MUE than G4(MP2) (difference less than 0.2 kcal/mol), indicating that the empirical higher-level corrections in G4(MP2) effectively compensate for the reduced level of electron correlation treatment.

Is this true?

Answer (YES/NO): NO